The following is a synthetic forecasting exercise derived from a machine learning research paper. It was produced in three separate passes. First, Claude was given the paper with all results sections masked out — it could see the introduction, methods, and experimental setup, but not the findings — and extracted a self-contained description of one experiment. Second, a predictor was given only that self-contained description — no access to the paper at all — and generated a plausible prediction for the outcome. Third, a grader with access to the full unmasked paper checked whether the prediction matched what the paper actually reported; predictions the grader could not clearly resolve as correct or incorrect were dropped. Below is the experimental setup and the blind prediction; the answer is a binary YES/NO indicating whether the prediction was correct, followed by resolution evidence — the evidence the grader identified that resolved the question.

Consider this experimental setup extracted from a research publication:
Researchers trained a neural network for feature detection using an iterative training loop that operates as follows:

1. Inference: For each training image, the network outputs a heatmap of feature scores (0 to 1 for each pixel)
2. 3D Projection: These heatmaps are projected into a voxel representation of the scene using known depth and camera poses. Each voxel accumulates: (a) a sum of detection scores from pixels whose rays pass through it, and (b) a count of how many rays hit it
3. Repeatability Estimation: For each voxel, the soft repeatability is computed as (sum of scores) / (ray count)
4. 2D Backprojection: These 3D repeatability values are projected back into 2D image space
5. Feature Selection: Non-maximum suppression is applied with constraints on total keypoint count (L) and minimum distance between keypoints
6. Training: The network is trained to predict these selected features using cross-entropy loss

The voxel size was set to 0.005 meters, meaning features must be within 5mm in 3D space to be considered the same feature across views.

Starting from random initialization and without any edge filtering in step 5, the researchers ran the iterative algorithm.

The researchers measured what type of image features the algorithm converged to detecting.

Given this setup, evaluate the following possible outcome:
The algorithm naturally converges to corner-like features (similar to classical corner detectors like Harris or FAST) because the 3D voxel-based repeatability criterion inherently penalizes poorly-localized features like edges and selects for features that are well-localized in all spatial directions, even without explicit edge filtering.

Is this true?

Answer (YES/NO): NO